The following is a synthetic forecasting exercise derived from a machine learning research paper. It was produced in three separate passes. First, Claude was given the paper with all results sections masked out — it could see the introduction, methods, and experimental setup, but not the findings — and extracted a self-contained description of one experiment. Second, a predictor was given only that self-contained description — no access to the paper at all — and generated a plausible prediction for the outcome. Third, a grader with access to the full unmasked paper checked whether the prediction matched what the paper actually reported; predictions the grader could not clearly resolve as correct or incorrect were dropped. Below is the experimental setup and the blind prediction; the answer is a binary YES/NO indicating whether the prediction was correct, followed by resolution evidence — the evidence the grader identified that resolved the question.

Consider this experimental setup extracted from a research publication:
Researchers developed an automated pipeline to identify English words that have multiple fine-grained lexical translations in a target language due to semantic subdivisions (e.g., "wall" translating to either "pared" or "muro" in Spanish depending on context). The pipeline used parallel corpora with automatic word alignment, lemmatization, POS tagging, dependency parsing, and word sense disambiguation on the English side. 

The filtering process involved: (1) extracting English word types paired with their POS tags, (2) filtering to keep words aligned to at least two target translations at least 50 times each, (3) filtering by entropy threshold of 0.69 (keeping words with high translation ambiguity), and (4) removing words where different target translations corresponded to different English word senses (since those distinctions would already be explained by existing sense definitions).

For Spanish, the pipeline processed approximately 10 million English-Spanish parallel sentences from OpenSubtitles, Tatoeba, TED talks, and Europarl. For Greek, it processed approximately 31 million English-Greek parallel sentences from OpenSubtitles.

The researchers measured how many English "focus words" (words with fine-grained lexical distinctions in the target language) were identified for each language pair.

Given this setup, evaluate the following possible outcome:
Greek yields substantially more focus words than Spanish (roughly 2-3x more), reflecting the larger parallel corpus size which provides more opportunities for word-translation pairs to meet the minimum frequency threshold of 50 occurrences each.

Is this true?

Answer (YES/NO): NO